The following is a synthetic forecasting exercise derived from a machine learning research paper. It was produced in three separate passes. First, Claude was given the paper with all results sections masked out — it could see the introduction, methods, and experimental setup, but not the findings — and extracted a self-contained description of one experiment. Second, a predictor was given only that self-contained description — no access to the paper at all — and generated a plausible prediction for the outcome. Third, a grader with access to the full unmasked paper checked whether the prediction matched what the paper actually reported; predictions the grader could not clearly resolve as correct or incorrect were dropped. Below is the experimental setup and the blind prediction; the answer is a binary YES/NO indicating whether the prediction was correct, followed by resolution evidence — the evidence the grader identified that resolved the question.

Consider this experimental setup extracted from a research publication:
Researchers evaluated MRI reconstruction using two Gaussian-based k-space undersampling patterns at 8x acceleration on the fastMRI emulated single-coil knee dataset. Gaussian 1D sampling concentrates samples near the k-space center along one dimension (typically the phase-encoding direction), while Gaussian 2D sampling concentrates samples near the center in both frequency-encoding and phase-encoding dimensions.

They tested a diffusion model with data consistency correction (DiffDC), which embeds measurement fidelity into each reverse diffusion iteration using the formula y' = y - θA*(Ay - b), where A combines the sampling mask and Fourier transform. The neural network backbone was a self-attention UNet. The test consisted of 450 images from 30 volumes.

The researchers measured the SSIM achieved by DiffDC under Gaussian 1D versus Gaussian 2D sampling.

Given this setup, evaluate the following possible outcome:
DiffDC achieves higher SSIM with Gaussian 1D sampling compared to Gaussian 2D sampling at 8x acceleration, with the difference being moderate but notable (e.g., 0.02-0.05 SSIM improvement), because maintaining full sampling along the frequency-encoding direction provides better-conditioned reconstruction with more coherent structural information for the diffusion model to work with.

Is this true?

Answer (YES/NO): YES